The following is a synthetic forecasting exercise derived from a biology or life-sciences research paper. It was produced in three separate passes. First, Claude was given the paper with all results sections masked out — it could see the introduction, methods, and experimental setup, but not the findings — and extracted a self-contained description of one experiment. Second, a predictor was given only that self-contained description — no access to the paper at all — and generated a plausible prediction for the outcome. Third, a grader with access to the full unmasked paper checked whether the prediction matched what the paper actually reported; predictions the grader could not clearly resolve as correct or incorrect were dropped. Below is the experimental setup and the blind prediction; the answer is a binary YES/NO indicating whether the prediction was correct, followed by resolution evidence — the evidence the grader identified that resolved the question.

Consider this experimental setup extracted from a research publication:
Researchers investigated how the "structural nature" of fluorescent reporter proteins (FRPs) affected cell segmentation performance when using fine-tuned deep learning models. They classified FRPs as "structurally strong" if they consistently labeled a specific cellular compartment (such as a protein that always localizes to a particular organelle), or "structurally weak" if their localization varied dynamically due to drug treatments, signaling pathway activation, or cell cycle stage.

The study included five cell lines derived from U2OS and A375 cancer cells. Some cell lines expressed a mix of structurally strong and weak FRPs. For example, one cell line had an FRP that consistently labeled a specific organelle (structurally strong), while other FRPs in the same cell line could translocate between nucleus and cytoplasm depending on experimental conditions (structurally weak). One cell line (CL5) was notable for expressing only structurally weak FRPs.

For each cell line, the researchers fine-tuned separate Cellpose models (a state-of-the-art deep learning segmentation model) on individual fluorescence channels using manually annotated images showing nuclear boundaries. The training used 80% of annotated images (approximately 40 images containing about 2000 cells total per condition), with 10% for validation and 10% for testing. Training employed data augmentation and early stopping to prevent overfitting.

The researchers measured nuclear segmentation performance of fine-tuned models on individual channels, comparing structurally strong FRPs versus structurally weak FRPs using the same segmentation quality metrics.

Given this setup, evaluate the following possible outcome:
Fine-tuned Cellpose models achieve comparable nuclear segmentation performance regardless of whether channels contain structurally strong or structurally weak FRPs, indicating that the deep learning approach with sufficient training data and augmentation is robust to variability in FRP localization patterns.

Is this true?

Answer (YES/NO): NO